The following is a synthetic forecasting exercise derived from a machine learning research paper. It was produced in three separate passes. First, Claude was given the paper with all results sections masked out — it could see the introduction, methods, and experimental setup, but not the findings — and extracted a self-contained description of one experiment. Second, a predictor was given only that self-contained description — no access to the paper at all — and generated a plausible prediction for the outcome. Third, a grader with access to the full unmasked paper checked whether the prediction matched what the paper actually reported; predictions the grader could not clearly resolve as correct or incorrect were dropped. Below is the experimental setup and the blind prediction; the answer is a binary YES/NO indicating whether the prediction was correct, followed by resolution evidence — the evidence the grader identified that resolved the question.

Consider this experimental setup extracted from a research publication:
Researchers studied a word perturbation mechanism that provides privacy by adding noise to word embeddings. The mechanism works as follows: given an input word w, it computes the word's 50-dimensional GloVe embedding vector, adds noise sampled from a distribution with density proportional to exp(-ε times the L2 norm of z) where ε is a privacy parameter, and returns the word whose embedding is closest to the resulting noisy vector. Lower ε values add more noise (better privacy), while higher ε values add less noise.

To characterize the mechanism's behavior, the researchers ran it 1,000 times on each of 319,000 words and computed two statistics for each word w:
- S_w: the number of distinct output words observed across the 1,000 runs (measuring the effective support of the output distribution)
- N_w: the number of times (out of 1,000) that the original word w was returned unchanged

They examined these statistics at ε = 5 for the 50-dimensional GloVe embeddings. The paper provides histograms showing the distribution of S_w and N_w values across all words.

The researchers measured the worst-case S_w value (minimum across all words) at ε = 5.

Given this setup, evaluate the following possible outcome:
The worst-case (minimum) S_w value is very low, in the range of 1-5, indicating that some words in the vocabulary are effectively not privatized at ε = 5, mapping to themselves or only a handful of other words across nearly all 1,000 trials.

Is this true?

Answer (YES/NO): NO